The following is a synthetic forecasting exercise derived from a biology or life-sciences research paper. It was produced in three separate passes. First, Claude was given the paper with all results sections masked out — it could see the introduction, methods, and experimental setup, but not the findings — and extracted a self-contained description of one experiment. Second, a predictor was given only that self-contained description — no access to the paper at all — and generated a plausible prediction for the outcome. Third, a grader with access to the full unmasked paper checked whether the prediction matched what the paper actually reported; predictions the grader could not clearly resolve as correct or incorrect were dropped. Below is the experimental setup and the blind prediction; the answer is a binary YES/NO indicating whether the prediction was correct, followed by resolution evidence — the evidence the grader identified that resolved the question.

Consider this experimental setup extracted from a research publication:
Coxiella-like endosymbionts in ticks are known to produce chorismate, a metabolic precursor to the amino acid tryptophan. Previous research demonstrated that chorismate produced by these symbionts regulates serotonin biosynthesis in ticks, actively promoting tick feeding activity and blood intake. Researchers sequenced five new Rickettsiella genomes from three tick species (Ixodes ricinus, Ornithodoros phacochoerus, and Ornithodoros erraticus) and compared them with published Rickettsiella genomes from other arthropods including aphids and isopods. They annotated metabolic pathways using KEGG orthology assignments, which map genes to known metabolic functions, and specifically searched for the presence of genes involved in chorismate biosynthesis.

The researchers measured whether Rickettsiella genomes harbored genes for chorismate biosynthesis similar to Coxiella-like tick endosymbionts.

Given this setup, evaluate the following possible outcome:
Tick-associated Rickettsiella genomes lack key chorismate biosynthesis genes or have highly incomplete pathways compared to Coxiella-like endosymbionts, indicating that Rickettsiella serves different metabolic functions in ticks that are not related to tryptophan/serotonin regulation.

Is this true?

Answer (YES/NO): YES